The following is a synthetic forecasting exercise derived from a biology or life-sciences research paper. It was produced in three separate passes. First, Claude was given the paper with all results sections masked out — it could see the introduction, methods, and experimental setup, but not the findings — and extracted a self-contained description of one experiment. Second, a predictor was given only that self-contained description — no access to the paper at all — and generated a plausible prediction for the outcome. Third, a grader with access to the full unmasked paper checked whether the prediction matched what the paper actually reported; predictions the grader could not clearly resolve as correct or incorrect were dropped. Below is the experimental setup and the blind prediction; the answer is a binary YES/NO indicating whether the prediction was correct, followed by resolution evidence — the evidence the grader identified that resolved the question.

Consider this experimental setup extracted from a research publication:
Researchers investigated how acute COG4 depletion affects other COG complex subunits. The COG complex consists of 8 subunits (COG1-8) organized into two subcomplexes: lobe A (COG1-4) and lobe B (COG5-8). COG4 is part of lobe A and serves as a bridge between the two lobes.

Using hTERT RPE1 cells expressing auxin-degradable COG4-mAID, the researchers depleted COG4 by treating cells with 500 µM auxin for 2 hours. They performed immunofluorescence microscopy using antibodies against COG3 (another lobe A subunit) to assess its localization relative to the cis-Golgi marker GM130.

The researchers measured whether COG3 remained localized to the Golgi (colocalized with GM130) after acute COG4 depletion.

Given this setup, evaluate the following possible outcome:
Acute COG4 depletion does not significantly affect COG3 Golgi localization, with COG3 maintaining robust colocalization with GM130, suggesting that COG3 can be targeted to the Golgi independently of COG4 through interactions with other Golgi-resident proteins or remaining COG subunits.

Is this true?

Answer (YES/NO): NO